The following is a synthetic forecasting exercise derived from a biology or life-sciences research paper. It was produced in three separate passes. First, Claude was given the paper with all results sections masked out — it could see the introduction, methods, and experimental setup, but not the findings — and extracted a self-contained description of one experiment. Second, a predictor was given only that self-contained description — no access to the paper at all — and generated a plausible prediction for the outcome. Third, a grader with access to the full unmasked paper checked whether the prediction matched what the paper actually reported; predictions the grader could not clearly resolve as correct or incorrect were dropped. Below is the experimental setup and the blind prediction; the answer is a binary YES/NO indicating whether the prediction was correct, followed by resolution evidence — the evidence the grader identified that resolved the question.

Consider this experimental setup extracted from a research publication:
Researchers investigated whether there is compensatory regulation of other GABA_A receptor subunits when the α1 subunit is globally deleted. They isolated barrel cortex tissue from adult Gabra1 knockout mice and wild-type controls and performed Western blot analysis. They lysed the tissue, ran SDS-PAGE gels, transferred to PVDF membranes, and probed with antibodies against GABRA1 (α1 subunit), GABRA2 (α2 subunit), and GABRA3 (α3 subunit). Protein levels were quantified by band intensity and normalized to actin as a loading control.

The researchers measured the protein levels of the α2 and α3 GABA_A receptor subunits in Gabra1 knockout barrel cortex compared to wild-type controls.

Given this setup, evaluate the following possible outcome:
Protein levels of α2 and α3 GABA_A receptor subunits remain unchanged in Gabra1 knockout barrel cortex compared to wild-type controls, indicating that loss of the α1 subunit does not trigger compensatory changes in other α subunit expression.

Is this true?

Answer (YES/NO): NO